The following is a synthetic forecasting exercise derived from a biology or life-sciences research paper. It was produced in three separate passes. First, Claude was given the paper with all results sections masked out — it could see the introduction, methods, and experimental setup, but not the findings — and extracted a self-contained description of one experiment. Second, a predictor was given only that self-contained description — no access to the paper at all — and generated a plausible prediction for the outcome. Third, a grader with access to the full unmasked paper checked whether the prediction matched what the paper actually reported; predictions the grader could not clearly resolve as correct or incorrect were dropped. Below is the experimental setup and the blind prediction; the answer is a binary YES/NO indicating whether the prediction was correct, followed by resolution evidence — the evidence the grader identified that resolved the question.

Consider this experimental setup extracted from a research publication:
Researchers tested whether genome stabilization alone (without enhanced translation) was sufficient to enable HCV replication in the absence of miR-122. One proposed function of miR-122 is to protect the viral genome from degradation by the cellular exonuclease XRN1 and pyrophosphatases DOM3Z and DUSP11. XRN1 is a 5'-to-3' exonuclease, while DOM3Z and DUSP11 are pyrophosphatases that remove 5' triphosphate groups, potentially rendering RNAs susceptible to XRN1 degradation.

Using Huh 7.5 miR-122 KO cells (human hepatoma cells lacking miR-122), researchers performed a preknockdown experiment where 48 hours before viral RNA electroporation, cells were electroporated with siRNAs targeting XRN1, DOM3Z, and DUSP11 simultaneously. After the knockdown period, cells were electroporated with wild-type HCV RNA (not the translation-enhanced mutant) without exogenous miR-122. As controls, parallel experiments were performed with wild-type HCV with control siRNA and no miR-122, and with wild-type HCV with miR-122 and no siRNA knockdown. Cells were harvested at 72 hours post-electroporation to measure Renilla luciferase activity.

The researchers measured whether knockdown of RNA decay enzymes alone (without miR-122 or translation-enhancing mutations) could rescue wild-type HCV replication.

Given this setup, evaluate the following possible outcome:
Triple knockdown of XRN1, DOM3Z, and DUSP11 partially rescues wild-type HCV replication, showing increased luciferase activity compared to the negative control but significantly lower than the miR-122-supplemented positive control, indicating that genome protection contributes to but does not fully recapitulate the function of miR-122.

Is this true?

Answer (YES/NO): YES